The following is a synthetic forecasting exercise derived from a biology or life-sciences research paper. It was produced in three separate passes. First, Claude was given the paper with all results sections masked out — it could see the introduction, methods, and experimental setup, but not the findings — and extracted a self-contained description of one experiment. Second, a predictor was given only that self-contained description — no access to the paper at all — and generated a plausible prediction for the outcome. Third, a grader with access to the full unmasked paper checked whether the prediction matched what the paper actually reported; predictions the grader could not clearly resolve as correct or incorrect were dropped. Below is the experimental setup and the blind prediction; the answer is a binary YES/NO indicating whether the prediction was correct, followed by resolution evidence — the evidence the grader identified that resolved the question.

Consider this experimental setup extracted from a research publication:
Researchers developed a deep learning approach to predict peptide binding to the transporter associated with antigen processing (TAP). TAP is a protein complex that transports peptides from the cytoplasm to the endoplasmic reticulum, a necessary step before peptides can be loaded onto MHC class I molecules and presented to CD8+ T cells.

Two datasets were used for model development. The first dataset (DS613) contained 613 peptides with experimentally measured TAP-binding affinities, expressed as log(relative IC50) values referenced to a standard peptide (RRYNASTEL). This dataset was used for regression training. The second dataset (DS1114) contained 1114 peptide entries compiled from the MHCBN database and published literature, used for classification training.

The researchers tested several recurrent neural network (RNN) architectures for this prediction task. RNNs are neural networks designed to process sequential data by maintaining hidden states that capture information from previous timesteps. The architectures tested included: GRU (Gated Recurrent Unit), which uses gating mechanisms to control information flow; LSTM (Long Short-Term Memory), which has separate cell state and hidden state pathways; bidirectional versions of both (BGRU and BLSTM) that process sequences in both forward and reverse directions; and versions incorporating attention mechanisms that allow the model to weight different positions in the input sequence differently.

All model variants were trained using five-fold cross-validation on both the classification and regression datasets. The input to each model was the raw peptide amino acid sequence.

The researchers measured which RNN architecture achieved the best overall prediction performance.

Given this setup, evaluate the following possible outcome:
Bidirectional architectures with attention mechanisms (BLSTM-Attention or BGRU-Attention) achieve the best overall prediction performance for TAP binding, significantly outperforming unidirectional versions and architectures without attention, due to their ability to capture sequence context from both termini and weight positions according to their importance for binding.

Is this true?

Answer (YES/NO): NO